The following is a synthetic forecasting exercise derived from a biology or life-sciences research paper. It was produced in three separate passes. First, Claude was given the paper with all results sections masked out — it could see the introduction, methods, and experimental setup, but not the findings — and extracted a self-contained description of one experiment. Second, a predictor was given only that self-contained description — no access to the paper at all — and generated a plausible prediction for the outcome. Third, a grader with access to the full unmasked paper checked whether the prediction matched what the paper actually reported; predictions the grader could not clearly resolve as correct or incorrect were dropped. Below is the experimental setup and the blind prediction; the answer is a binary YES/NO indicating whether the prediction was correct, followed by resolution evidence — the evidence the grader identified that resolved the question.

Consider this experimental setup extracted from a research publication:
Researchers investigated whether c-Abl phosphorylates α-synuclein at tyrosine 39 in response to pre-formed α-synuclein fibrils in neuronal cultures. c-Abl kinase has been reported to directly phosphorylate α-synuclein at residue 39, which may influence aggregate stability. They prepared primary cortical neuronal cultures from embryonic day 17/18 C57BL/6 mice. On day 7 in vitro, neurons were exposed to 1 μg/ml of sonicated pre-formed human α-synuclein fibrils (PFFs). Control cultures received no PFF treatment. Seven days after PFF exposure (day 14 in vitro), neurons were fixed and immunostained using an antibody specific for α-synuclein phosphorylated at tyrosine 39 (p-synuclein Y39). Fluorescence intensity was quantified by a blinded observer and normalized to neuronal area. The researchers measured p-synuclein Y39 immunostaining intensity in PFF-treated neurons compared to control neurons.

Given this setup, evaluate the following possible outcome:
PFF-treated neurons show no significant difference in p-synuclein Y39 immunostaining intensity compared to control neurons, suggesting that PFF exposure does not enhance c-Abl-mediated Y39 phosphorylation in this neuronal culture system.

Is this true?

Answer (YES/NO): NO